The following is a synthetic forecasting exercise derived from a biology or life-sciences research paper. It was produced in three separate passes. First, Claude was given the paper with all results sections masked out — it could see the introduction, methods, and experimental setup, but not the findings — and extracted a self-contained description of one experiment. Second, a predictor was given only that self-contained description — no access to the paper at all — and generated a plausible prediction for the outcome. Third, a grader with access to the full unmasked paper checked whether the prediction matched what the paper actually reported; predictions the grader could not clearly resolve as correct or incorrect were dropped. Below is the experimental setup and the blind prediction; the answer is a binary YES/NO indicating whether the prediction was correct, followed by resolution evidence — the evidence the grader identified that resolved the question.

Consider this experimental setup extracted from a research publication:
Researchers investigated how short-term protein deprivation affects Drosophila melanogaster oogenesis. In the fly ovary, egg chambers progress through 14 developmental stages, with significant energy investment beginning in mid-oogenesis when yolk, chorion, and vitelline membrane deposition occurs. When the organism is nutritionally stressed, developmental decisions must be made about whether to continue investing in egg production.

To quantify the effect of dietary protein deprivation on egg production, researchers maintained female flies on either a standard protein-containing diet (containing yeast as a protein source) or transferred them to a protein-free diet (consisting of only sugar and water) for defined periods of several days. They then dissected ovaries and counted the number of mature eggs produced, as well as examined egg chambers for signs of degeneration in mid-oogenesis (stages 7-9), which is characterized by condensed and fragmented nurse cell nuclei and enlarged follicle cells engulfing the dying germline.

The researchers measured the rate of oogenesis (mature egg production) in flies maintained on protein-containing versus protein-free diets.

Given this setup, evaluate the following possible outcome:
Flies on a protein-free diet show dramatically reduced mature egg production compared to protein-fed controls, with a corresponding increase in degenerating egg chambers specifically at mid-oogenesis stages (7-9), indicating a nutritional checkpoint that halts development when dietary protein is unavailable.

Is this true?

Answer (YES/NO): YES